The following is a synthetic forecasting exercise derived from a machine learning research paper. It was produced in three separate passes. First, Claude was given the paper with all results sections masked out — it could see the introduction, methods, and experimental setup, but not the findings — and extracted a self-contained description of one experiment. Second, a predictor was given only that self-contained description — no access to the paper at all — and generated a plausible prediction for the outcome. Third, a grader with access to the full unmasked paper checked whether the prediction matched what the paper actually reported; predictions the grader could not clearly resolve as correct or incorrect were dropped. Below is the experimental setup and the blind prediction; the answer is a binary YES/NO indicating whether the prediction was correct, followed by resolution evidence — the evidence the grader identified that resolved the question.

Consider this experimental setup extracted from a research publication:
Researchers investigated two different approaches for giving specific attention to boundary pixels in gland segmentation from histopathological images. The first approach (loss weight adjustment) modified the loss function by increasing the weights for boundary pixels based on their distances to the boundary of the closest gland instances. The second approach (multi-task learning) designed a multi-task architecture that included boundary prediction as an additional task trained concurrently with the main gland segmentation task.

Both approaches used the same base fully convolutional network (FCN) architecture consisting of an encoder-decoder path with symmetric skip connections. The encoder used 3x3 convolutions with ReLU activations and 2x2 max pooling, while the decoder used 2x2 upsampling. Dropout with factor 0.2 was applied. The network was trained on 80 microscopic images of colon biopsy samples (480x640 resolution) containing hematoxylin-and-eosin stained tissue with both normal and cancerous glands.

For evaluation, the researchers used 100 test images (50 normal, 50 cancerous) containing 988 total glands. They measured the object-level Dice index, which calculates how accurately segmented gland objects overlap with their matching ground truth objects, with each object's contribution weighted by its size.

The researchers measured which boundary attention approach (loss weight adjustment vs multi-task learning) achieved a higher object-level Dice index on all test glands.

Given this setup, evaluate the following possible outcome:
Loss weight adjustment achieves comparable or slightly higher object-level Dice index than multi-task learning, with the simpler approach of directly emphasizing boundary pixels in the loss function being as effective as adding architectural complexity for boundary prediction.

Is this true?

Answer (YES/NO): NO